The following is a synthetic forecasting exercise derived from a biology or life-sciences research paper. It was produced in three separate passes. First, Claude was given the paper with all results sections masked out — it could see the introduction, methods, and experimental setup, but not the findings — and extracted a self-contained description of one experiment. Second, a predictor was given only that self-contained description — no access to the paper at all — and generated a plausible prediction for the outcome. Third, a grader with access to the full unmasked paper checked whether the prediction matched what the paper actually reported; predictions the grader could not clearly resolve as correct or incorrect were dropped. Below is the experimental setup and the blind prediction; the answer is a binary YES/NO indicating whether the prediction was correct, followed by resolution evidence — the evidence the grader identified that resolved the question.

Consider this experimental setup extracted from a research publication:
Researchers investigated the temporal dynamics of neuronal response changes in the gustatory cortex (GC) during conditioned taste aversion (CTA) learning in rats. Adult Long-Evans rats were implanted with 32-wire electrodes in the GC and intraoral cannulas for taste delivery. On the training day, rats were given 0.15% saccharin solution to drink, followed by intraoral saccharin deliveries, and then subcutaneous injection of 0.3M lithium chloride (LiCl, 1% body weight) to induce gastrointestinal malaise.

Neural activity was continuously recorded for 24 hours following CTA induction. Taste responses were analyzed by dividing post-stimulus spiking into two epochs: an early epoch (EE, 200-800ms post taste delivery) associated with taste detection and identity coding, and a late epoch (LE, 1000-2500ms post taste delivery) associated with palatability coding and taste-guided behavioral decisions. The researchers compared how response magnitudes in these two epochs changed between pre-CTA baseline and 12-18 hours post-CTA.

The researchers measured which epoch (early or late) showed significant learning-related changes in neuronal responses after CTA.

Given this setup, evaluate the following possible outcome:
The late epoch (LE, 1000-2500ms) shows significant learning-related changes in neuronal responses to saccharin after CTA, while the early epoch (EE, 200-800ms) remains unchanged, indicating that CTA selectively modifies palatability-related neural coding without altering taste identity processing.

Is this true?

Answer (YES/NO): YES